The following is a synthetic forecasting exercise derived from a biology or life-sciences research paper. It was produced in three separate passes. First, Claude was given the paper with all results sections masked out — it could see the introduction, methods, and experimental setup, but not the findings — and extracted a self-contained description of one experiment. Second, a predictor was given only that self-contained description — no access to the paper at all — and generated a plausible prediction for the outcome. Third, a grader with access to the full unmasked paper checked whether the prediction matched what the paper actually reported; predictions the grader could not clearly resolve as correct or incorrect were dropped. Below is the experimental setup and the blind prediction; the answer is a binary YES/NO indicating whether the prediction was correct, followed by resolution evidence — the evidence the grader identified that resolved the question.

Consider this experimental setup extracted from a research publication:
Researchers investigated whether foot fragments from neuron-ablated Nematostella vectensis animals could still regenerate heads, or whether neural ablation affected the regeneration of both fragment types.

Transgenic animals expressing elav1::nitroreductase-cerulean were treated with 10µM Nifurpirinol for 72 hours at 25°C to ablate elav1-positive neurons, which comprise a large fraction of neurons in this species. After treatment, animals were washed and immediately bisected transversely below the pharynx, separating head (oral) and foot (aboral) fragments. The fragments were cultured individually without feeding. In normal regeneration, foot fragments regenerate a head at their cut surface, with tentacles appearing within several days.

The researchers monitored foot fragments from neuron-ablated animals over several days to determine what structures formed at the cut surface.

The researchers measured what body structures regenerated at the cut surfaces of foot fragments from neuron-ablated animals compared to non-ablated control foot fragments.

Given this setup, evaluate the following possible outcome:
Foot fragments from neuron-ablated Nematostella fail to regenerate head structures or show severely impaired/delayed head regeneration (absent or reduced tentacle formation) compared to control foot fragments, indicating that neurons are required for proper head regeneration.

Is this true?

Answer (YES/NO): NO